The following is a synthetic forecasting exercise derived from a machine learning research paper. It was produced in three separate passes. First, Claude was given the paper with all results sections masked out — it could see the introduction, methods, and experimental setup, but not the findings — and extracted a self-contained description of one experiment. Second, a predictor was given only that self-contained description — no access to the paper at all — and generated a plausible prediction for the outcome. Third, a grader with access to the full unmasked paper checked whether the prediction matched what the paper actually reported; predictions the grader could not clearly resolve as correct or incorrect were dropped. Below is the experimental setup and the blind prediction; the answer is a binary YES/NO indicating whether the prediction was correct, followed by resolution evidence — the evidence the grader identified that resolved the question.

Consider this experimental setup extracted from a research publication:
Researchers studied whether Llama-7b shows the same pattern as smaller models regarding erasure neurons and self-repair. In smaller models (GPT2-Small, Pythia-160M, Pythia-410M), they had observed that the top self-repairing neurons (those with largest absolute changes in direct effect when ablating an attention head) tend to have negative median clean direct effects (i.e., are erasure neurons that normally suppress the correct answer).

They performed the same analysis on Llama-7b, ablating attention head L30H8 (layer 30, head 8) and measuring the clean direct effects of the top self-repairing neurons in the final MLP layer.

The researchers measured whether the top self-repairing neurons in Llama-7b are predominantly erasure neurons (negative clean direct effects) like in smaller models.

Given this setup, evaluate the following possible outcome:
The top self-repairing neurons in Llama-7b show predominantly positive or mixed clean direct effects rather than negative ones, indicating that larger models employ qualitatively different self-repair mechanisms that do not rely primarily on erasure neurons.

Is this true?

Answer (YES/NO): YES